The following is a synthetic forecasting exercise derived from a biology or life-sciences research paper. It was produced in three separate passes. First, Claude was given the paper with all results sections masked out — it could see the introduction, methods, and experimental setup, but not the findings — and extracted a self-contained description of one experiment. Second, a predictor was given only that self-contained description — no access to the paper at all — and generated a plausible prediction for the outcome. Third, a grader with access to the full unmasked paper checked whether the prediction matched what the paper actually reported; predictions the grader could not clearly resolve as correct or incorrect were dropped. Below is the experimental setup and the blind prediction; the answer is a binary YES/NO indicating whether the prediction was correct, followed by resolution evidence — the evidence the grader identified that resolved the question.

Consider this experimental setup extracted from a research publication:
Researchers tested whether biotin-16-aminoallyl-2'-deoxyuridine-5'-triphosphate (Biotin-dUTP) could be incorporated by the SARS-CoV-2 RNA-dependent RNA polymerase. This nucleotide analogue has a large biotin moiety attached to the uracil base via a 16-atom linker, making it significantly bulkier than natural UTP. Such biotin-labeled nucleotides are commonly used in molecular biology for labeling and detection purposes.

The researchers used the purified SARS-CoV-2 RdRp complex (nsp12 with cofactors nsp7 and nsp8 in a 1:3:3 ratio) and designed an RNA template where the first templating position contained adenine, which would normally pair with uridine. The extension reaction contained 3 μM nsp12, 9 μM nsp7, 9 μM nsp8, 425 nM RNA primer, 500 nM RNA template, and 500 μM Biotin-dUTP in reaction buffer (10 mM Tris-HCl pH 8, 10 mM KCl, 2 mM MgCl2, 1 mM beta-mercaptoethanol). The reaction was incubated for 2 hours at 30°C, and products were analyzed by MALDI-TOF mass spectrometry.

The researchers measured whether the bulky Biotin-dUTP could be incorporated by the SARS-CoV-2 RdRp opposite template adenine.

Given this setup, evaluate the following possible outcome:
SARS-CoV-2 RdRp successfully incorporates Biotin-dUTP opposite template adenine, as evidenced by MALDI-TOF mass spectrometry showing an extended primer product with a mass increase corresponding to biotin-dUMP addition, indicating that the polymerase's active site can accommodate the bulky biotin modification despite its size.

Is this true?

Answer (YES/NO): YES